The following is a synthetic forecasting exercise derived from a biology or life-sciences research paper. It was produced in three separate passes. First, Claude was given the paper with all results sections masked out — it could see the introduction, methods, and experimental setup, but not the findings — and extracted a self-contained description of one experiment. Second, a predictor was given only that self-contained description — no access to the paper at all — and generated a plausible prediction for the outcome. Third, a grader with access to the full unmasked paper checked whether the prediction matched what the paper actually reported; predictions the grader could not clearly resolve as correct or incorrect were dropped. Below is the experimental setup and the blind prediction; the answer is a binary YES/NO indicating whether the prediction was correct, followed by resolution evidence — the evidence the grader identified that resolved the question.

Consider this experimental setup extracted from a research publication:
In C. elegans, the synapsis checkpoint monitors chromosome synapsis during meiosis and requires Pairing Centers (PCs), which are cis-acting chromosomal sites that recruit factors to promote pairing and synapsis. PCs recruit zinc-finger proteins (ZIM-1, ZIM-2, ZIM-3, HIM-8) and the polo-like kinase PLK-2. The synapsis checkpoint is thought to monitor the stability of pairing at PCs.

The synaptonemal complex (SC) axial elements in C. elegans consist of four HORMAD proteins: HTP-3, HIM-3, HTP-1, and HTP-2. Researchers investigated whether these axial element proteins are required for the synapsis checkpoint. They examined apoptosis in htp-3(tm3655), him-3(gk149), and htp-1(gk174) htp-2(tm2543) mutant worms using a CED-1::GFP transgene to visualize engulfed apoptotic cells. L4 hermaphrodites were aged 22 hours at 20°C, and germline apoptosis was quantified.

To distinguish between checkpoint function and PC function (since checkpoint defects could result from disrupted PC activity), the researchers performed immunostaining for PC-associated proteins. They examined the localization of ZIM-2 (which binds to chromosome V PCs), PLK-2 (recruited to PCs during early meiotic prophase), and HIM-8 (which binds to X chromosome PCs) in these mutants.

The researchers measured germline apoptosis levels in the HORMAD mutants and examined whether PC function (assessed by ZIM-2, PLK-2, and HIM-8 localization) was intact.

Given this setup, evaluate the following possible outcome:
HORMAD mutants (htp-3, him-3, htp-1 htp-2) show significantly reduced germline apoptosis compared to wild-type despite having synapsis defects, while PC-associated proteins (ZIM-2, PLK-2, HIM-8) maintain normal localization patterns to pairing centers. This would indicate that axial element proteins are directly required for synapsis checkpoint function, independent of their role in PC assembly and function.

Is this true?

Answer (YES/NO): NO